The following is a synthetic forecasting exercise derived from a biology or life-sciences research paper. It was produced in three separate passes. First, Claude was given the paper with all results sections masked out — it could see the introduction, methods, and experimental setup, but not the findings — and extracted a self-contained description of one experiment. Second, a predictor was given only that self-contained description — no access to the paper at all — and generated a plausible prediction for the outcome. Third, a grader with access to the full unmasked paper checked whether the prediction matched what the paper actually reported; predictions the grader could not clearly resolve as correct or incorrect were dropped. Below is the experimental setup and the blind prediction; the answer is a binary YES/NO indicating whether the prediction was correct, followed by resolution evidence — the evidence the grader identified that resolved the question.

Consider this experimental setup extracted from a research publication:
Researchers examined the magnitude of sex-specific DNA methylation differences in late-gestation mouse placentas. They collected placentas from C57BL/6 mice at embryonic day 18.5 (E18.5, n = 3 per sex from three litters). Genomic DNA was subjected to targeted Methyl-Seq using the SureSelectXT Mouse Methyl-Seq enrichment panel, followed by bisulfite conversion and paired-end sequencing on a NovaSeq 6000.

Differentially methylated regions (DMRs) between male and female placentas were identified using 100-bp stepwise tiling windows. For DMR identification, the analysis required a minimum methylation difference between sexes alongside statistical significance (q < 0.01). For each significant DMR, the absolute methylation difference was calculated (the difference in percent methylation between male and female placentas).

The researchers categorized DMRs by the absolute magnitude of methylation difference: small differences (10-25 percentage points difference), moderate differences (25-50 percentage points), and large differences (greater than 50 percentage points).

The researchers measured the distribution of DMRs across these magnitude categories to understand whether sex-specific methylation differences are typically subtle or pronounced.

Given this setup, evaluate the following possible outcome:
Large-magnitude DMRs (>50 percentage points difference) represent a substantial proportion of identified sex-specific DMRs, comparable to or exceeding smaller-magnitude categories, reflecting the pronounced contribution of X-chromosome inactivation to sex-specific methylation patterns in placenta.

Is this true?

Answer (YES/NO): NO